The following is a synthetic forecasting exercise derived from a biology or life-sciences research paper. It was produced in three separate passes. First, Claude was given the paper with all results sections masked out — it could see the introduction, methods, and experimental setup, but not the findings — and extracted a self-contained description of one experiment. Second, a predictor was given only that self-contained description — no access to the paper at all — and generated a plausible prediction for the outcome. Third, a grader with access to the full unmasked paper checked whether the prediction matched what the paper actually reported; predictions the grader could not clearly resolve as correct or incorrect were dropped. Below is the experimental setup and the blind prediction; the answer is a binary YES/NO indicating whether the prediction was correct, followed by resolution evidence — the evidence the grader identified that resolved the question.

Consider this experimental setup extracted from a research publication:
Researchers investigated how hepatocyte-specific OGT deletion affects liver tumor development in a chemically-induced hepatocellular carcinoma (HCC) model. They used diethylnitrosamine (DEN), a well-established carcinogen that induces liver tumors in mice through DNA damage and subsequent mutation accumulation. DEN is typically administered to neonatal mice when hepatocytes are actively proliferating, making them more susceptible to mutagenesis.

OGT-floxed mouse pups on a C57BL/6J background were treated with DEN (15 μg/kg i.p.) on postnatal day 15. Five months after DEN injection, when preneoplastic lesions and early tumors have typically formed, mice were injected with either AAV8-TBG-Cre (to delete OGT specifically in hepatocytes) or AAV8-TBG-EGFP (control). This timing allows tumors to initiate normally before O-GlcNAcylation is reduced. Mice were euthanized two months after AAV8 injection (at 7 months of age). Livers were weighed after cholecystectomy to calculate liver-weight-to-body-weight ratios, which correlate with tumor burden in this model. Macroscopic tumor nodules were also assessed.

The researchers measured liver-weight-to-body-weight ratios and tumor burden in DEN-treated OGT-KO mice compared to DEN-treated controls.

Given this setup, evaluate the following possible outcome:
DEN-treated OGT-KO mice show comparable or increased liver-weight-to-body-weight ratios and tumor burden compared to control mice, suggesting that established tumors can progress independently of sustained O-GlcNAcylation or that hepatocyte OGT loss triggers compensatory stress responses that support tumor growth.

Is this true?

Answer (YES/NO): YES